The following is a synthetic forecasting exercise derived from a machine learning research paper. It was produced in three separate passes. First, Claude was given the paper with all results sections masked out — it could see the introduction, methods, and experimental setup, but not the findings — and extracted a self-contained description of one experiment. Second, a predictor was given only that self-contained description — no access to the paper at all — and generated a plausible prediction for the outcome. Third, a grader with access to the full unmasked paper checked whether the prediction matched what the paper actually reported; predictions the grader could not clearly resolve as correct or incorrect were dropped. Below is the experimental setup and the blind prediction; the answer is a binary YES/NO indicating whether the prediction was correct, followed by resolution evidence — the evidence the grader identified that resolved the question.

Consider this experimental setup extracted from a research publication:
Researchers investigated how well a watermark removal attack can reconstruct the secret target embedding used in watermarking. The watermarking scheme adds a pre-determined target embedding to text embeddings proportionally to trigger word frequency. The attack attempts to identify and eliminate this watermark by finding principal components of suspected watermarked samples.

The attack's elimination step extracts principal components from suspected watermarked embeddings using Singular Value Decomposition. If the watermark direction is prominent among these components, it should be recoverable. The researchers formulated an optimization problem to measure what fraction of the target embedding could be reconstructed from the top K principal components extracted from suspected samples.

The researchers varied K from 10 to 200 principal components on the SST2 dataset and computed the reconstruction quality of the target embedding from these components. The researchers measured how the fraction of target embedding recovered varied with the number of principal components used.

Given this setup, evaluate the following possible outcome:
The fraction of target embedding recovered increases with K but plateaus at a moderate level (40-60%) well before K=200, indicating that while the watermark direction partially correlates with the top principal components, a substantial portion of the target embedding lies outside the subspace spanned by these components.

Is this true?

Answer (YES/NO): NO